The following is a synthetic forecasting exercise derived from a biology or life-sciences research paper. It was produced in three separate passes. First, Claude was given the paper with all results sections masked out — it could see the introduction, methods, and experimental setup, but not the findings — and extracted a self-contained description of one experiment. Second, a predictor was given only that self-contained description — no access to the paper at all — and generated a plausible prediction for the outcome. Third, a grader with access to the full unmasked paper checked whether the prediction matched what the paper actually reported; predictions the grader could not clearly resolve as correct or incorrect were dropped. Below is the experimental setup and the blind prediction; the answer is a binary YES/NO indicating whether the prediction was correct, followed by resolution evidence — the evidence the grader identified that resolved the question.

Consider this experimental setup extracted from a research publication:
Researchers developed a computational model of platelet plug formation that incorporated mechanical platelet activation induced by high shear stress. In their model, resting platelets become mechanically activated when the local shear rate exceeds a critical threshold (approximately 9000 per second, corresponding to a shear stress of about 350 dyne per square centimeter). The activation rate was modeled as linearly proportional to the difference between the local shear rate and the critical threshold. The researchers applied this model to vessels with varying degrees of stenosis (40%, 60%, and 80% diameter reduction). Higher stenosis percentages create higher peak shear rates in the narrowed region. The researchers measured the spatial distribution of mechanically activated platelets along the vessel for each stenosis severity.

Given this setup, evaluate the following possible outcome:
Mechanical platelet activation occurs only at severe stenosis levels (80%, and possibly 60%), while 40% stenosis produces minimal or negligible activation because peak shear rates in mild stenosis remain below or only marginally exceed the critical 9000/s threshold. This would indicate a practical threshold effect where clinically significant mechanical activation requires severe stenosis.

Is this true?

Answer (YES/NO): YES